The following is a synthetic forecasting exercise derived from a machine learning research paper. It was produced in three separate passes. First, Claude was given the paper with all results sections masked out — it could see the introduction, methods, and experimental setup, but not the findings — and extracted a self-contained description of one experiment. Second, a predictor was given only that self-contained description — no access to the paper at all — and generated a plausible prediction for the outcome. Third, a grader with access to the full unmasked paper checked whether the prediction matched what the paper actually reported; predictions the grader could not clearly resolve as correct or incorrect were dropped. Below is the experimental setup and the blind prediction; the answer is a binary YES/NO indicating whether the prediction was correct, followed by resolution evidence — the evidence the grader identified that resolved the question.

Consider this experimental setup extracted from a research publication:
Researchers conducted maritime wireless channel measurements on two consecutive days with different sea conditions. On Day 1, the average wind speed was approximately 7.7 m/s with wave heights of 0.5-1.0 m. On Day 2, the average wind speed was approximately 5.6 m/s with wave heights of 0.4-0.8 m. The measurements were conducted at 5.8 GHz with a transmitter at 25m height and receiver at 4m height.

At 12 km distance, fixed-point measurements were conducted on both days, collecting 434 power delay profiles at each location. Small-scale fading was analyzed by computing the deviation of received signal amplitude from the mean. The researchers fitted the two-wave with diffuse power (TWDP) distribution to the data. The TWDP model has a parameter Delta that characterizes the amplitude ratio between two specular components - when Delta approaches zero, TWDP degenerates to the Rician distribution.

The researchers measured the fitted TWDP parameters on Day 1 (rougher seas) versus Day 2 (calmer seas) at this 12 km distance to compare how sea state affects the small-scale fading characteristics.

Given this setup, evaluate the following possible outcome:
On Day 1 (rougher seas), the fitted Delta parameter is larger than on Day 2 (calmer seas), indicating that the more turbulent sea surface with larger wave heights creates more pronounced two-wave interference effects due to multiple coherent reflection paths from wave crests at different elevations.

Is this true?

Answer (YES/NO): YES